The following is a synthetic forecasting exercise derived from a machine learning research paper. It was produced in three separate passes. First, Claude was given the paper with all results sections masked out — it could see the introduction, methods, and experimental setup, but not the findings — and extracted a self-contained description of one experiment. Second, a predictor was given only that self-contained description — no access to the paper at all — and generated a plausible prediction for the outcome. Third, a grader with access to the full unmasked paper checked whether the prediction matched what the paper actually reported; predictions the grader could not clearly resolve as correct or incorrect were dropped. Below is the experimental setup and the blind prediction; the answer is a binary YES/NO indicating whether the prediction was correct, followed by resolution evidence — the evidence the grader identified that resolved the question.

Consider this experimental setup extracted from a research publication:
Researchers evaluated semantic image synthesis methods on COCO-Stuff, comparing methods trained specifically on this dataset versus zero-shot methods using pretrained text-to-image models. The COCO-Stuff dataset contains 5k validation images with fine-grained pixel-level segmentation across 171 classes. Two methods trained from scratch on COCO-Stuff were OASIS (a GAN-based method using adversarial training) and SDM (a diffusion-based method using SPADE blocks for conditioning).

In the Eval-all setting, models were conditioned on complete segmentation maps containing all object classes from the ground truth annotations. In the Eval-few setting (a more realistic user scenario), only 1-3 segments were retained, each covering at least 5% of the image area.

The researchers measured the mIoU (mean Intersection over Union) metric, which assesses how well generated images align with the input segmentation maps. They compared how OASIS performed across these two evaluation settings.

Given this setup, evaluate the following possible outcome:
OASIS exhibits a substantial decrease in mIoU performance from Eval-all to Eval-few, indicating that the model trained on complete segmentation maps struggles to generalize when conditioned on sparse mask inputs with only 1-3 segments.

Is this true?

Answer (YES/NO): YES